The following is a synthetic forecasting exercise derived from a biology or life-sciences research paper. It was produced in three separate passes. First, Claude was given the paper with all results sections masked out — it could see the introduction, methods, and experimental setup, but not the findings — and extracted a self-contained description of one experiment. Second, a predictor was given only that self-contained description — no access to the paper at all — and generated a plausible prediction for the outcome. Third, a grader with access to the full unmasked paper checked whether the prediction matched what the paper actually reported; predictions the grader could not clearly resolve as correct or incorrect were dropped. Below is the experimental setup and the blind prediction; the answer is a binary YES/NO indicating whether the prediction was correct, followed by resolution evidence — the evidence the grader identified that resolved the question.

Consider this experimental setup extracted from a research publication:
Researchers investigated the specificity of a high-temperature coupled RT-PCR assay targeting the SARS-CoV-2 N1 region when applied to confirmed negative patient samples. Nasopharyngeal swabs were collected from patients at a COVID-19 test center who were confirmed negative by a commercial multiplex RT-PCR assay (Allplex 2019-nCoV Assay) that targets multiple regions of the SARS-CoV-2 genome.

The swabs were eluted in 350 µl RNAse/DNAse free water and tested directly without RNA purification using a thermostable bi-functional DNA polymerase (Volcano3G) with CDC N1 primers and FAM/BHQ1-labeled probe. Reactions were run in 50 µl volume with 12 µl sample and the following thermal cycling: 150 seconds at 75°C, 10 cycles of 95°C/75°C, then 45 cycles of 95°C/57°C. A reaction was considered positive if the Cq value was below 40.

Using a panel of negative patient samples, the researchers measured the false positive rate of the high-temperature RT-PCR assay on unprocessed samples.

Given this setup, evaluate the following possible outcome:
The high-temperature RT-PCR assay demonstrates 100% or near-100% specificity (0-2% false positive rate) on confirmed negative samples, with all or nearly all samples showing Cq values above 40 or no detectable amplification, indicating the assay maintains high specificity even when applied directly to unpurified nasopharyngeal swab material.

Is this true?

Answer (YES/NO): YES